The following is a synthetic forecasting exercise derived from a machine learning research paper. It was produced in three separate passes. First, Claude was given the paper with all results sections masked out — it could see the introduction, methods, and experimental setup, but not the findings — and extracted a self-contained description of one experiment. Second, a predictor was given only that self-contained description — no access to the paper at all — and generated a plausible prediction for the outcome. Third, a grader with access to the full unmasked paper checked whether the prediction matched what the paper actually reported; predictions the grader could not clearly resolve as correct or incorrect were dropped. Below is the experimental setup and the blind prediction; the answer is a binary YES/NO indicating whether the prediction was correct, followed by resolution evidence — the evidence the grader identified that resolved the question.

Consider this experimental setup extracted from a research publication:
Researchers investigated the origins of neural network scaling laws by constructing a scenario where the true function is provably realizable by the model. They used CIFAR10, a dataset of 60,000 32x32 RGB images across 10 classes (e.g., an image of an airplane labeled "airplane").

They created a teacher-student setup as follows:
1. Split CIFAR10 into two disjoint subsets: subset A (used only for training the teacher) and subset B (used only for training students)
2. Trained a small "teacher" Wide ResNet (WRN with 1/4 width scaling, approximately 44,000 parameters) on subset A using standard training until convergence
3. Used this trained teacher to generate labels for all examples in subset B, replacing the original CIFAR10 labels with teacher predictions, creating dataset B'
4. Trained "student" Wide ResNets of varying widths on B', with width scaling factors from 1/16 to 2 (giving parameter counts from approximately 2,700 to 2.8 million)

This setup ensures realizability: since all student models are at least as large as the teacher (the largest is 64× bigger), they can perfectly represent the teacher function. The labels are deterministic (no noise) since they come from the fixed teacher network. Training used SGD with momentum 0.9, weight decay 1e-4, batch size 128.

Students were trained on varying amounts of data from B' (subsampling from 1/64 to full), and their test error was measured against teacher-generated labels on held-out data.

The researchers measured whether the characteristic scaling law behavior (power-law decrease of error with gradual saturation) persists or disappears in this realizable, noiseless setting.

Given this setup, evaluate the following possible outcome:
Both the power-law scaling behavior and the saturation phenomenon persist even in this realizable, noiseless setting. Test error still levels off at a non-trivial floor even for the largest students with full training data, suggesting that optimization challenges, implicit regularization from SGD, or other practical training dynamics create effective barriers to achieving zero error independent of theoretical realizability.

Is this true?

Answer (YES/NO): YES